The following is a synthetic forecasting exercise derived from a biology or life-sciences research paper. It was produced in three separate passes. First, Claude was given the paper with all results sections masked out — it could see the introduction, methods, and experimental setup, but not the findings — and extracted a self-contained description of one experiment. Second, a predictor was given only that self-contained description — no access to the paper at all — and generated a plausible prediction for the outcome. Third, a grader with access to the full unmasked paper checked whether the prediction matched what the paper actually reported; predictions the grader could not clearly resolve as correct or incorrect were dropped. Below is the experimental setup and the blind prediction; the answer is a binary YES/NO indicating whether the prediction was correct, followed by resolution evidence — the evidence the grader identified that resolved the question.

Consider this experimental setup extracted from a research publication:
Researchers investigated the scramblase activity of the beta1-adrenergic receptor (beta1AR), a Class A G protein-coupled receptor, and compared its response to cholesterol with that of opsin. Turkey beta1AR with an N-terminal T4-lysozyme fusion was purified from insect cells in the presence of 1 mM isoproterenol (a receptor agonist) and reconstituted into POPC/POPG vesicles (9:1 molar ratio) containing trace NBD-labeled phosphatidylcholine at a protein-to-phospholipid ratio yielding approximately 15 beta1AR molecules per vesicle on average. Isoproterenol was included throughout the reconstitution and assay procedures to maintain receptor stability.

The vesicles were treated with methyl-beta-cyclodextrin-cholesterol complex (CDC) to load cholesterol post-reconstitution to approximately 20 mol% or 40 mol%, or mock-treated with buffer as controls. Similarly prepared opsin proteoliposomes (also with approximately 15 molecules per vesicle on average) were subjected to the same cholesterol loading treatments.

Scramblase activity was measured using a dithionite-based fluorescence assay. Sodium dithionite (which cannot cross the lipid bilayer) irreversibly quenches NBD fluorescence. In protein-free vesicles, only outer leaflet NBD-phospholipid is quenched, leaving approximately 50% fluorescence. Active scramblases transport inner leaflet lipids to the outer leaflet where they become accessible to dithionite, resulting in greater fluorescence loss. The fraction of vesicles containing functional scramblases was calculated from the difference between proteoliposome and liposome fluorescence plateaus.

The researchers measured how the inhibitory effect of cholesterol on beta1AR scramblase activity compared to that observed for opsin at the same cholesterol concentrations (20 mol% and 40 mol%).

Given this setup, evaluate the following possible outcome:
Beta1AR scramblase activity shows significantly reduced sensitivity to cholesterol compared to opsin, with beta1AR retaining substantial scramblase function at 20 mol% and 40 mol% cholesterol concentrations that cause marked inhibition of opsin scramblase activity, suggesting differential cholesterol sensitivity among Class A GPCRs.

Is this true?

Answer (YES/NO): NO